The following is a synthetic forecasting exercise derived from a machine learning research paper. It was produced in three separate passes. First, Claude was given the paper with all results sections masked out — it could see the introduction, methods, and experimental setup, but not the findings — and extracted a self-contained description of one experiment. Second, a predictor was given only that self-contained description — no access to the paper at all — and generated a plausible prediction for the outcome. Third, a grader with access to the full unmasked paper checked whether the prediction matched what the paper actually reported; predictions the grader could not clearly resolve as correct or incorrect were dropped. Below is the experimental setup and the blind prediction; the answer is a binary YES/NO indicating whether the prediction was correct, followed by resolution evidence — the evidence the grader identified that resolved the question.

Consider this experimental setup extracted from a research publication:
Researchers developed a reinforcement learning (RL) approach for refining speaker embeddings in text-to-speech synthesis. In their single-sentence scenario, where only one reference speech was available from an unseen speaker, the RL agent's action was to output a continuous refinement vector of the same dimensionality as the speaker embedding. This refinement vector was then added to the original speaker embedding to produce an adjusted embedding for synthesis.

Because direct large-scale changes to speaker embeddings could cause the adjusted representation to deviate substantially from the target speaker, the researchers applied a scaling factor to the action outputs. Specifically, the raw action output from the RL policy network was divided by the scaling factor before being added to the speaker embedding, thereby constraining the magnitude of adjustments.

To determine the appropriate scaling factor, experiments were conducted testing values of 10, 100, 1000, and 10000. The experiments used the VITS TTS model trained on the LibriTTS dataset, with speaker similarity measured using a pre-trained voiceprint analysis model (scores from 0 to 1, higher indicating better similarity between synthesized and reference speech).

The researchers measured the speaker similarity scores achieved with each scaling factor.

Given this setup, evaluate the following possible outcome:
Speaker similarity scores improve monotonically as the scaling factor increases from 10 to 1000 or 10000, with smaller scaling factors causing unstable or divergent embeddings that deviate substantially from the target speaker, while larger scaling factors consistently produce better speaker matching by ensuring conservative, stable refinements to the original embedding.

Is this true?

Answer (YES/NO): NO